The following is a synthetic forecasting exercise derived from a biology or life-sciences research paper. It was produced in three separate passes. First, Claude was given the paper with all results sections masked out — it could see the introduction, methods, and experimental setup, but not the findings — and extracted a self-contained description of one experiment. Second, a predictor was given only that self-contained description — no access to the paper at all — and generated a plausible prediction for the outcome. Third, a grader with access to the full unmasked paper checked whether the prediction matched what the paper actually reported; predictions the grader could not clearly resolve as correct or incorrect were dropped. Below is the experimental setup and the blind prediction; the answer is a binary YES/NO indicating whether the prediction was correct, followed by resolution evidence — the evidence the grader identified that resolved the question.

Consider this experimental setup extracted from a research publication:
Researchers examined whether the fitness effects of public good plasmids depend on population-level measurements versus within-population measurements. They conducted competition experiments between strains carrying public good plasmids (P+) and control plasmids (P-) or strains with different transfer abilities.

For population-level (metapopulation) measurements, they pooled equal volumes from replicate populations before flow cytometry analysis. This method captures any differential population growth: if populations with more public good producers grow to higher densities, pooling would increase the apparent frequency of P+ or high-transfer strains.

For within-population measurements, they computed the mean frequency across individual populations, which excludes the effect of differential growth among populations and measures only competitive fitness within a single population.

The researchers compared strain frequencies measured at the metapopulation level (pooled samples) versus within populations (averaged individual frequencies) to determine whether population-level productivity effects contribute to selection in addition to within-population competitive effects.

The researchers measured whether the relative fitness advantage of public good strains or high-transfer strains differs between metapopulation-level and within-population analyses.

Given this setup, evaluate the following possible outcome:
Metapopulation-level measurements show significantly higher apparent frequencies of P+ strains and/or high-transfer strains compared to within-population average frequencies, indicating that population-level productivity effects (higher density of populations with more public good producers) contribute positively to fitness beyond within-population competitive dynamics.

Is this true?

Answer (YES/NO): YES